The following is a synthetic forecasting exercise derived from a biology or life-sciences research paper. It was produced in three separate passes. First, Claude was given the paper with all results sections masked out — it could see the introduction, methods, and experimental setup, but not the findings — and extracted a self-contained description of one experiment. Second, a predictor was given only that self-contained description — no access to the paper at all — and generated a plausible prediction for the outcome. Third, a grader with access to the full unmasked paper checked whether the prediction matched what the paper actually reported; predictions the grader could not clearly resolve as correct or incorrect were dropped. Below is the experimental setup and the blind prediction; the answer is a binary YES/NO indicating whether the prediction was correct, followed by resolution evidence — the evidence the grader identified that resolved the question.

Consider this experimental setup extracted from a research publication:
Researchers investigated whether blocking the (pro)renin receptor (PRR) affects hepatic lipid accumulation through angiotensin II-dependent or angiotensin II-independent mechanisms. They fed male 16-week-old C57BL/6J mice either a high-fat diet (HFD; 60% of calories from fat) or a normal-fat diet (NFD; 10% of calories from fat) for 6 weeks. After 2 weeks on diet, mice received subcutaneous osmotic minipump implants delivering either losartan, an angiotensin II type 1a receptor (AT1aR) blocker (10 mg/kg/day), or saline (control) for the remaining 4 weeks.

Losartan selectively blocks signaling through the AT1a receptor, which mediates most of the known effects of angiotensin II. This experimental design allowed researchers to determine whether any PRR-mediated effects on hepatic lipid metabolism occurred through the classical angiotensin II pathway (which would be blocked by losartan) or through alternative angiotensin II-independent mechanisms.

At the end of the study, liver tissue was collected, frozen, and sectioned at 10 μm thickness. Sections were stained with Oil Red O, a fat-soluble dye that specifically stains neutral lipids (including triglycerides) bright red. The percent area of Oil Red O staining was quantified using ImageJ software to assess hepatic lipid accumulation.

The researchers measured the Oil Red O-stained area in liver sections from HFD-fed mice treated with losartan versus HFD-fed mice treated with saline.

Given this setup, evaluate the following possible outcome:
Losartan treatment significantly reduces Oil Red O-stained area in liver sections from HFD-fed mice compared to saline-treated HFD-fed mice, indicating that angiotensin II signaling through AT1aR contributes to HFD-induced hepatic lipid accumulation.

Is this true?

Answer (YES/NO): NO